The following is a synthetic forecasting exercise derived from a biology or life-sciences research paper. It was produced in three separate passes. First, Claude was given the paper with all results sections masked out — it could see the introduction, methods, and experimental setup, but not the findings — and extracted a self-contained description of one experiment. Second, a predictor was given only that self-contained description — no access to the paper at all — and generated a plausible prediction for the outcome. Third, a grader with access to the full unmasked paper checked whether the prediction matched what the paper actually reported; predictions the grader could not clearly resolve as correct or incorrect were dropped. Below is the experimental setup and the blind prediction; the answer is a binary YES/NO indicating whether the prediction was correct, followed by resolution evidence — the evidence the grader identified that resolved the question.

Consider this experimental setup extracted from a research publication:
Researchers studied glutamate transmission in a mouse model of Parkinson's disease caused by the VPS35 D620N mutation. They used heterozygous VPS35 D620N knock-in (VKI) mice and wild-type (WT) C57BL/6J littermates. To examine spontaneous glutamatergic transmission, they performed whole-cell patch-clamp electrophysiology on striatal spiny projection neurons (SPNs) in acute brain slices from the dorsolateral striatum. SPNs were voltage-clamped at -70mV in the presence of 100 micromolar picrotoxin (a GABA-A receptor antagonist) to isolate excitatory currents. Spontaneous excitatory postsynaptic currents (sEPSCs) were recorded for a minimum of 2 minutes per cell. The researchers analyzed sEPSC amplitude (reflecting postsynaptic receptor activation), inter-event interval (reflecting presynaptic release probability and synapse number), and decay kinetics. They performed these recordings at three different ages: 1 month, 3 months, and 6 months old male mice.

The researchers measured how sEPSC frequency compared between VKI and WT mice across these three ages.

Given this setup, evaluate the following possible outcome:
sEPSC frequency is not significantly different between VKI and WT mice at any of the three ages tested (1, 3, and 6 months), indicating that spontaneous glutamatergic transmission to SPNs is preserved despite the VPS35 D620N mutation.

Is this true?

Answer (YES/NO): NO